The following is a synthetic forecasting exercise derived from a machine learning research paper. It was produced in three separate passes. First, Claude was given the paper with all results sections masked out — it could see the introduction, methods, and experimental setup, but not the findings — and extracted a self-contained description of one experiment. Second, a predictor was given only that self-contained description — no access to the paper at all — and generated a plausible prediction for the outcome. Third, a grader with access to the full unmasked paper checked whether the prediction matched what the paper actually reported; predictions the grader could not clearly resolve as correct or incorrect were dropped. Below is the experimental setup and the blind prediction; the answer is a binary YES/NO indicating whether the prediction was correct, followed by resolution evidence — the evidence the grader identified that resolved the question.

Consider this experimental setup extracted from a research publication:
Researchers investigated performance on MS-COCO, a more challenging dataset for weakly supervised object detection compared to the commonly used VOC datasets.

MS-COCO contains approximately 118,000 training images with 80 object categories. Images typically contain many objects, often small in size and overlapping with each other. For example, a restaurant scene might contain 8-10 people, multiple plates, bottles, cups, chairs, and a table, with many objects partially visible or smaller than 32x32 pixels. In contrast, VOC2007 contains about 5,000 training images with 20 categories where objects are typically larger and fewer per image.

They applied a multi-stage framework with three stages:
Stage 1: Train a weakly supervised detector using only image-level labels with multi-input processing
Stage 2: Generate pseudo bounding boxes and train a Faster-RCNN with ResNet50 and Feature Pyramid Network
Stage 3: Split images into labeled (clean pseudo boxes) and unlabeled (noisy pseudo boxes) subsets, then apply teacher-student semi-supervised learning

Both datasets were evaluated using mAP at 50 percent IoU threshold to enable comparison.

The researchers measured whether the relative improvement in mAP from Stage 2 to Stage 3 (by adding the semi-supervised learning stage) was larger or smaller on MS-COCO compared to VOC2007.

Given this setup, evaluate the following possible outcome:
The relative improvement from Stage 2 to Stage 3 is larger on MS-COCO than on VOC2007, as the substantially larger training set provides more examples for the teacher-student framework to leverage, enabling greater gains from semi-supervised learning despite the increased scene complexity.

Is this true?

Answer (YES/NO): YES